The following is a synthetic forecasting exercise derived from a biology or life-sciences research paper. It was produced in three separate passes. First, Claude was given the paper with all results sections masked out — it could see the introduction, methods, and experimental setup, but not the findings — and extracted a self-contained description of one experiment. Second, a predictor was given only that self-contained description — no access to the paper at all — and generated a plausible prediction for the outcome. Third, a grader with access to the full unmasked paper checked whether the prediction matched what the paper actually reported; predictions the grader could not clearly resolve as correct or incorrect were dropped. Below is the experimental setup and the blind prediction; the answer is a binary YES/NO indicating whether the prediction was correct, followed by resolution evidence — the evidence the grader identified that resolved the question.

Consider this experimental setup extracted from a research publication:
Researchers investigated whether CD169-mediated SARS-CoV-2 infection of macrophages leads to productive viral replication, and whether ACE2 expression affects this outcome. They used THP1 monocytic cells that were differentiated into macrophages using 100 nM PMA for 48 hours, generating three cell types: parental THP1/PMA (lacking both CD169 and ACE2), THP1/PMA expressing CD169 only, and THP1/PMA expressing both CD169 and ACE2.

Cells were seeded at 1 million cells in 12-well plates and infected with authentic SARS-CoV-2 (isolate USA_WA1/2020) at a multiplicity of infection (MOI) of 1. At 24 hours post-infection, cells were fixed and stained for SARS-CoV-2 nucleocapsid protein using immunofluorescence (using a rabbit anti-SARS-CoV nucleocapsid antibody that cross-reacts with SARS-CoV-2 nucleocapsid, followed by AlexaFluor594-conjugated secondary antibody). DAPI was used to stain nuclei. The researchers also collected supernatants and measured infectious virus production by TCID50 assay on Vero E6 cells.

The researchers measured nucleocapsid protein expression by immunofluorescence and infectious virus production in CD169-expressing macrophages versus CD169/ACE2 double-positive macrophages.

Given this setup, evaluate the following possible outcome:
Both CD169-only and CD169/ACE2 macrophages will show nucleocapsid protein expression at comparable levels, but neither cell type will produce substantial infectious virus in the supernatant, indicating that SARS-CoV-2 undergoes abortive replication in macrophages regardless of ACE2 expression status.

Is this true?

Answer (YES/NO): NO